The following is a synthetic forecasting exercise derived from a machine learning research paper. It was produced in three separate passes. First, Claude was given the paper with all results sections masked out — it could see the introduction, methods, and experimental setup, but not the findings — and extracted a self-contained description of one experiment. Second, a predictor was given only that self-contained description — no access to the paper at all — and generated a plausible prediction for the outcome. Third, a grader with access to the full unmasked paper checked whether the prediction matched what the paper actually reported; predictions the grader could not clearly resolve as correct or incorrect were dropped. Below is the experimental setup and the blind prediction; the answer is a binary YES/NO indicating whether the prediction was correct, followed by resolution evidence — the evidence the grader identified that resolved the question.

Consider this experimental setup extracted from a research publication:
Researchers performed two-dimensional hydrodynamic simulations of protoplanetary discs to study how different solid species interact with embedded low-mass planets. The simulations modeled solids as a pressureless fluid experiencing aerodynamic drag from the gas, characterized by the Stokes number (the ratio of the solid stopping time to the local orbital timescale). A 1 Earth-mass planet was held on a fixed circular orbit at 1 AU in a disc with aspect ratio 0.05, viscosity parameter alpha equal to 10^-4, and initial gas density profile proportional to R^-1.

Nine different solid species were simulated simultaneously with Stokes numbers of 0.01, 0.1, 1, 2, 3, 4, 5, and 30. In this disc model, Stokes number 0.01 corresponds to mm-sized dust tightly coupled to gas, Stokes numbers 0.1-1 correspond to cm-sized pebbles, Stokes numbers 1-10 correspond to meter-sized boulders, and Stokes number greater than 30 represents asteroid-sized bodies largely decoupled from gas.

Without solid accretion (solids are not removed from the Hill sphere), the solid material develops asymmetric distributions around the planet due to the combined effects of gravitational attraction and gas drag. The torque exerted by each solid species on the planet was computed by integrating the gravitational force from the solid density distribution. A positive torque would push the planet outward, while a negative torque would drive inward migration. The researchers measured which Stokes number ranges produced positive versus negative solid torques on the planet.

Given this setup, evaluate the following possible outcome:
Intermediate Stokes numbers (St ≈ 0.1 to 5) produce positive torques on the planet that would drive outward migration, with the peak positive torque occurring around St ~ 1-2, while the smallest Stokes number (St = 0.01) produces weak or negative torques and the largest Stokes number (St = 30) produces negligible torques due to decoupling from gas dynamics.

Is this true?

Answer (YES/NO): NO